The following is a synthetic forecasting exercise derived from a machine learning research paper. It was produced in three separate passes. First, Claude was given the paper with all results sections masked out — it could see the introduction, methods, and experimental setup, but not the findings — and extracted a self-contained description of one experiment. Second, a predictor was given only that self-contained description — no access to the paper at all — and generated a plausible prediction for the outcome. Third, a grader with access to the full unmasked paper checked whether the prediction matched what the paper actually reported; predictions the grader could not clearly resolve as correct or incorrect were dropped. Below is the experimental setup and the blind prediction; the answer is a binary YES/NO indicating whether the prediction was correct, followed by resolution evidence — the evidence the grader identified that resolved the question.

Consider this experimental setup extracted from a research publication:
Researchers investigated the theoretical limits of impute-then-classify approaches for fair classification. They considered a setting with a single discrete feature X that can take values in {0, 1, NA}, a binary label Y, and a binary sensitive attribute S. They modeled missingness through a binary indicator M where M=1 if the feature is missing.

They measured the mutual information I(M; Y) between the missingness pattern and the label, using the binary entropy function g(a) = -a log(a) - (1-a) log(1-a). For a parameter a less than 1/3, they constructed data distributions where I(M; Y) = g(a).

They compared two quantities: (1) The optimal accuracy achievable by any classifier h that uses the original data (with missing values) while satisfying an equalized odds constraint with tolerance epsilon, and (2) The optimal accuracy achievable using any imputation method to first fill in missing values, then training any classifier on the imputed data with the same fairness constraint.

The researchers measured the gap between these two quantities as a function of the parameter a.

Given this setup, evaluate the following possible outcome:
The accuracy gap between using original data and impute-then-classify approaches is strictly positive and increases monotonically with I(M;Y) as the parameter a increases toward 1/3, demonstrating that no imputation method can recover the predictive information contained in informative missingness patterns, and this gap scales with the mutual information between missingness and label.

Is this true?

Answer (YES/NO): YES